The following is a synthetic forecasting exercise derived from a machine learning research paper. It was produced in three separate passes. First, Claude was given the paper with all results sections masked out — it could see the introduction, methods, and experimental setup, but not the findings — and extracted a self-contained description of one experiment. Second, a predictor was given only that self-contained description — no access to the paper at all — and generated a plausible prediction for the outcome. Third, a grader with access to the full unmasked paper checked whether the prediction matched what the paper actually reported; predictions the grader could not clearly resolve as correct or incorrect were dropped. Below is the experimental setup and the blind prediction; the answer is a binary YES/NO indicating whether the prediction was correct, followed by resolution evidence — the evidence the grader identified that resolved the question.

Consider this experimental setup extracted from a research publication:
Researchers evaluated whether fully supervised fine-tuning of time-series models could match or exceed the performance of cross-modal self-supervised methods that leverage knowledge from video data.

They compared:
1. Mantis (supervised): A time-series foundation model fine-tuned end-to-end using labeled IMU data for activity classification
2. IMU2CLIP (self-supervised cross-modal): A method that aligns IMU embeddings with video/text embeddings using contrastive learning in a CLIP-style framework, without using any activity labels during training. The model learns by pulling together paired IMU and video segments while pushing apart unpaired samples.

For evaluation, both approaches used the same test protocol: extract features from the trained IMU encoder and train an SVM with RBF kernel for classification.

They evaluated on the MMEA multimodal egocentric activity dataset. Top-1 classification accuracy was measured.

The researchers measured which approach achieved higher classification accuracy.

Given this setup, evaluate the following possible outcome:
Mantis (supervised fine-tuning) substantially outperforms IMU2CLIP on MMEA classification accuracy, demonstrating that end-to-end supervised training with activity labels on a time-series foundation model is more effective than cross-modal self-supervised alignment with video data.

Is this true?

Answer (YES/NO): NO